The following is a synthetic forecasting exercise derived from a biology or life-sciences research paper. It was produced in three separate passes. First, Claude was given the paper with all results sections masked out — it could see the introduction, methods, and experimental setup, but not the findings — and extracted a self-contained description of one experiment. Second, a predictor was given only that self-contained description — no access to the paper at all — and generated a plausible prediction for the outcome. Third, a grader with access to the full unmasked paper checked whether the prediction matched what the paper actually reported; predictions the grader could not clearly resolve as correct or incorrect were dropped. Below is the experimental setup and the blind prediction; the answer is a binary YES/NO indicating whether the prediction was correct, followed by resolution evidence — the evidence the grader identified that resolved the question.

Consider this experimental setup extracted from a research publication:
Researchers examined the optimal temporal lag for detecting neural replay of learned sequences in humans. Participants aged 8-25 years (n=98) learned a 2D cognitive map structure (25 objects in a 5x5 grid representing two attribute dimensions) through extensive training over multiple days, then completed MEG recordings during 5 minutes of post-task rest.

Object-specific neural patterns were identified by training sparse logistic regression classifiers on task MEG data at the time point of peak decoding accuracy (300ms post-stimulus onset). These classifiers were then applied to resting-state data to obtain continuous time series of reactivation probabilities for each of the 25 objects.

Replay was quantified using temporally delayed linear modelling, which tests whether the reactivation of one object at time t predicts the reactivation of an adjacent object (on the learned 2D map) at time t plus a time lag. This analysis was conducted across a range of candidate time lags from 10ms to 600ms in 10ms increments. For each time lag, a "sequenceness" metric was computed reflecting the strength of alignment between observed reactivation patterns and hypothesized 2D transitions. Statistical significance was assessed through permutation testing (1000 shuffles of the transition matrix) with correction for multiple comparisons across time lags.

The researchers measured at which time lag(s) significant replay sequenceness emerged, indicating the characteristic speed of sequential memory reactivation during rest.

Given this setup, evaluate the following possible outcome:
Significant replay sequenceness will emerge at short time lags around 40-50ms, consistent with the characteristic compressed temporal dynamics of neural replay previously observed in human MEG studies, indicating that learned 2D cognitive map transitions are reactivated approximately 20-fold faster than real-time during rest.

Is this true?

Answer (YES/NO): YES